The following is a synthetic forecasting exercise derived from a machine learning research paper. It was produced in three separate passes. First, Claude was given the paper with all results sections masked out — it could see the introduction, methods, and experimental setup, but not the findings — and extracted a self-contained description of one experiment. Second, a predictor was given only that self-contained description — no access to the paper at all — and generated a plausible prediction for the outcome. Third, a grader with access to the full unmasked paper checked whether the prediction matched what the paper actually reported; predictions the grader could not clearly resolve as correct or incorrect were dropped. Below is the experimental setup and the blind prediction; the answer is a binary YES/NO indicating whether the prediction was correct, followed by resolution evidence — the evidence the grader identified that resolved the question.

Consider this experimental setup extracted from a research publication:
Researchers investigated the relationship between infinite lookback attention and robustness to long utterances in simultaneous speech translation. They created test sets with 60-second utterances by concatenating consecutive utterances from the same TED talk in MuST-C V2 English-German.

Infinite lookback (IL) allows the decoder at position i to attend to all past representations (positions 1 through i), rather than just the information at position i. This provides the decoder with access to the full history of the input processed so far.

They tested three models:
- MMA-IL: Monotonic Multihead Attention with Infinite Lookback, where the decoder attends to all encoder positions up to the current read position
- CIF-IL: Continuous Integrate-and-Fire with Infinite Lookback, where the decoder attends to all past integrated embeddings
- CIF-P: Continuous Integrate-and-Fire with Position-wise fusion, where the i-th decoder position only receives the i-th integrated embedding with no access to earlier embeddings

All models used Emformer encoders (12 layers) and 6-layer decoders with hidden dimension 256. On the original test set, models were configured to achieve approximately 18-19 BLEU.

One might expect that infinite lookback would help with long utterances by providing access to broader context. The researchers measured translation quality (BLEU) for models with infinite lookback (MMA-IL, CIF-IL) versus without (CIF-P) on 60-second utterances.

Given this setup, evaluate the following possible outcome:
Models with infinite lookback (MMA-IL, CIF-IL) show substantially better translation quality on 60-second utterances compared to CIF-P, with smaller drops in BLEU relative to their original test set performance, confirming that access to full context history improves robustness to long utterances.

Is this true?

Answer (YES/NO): NO